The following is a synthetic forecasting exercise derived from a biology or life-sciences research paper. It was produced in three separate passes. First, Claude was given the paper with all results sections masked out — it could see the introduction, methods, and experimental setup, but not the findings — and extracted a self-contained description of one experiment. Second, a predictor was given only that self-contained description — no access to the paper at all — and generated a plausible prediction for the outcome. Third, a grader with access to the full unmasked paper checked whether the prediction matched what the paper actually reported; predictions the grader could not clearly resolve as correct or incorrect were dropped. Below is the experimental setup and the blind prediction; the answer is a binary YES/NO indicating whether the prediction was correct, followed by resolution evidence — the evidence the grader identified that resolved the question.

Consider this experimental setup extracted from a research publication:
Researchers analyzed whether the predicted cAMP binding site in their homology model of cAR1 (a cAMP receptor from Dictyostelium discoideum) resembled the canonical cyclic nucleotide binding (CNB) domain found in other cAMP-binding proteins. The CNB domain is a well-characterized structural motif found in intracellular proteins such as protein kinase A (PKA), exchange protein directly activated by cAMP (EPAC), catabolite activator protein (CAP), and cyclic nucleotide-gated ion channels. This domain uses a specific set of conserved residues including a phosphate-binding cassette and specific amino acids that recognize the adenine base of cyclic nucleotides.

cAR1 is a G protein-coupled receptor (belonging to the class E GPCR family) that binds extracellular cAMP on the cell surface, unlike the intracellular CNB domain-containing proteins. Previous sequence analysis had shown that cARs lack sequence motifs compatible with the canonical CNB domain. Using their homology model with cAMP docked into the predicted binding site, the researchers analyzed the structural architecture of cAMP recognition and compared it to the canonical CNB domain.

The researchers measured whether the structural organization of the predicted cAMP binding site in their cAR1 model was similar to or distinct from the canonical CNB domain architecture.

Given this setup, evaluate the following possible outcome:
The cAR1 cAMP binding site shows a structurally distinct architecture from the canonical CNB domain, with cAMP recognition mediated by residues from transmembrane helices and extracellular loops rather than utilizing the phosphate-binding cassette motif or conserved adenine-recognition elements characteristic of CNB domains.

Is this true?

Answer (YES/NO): NO